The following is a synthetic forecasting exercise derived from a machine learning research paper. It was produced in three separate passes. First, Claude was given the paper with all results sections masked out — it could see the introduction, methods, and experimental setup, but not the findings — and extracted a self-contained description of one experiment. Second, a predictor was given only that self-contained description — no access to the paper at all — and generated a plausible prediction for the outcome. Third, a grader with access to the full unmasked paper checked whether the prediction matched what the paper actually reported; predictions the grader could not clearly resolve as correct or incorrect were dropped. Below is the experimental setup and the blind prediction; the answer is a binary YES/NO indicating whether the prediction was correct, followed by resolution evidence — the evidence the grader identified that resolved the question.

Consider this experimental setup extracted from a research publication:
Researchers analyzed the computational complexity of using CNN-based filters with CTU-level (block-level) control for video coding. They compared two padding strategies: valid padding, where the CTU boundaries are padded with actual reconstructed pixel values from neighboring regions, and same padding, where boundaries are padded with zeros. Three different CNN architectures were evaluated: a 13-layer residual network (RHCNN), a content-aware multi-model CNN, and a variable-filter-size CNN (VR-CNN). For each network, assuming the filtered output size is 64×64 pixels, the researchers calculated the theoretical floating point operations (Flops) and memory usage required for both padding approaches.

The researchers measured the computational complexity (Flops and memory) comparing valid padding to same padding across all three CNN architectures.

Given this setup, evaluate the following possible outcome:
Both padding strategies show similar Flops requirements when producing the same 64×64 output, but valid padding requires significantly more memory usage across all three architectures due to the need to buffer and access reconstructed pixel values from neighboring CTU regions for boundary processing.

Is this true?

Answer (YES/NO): NO